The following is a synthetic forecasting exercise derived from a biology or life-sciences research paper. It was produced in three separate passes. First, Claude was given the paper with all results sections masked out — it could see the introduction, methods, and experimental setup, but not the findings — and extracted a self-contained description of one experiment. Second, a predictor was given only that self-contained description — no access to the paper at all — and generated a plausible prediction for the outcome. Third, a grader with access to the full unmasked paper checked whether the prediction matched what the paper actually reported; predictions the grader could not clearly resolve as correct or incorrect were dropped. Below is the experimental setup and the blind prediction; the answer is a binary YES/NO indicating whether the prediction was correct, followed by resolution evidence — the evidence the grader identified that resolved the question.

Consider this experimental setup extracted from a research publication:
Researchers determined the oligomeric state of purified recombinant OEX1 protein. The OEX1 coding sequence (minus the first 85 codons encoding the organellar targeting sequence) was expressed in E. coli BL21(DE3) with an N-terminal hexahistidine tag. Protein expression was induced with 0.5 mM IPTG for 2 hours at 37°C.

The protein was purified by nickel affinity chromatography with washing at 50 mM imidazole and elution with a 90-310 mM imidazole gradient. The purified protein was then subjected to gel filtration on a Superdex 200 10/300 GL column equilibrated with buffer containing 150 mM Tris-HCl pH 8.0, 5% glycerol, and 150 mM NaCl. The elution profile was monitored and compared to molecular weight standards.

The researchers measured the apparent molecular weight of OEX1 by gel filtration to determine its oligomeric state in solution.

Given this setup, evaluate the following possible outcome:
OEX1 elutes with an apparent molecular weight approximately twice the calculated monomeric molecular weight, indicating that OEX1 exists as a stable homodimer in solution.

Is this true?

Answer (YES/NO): NO